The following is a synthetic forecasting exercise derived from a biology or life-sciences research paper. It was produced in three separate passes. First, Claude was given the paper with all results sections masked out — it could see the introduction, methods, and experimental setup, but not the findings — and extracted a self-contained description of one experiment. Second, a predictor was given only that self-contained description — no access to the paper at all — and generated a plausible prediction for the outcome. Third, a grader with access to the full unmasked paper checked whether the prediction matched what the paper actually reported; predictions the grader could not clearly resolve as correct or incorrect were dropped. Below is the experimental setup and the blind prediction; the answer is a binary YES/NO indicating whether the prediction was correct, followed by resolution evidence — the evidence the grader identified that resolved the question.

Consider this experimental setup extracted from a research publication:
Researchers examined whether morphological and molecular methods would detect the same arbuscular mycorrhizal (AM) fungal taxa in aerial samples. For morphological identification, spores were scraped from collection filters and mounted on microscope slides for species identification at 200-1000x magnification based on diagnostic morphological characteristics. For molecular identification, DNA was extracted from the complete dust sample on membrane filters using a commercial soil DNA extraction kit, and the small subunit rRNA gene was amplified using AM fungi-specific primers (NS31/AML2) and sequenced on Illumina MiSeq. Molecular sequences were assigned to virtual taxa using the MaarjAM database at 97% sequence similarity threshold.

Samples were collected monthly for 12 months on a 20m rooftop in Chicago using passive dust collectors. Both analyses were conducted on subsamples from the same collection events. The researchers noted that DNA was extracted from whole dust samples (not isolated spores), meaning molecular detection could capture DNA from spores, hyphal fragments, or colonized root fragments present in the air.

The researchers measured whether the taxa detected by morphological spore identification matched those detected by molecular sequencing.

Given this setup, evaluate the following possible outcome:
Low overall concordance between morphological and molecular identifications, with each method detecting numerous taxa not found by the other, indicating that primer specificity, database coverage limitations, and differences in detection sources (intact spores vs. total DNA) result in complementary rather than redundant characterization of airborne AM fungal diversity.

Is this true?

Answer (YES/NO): YES